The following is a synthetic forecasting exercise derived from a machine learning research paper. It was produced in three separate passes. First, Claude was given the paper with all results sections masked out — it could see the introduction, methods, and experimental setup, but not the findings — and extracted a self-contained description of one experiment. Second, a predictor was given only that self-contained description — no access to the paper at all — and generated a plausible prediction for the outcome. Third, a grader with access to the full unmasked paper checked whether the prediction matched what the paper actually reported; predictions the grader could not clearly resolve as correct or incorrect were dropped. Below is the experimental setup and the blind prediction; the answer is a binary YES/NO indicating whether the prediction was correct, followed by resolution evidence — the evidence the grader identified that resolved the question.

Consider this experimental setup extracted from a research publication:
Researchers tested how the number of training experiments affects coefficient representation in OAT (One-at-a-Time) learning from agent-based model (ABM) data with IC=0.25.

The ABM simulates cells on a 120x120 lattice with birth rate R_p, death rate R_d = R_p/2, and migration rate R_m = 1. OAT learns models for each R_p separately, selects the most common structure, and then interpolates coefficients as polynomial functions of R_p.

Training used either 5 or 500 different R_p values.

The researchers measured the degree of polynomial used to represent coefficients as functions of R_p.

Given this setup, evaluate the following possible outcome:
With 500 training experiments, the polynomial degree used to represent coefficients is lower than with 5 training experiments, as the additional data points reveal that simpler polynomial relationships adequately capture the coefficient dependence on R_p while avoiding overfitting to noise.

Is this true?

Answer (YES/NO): NO